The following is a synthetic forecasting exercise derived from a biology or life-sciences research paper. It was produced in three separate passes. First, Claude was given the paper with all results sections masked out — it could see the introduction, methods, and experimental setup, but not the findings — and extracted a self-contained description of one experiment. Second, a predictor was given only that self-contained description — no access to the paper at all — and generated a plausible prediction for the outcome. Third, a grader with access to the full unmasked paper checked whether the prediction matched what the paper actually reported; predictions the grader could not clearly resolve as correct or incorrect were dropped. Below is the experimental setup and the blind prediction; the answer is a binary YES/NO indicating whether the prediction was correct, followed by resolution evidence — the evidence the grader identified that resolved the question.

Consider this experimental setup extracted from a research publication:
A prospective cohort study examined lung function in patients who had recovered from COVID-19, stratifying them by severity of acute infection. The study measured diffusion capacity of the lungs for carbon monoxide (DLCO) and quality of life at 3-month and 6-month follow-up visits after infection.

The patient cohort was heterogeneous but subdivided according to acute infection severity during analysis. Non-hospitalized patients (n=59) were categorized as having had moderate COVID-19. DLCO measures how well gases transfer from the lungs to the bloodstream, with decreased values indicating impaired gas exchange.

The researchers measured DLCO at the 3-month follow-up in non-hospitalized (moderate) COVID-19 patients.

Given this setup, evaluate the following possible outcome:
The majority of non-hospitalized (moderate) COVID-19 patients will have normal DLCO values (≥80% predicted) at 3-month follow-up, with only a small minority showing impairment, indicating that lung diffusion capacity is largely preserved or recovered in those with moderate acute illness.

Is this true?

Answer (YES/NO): NO